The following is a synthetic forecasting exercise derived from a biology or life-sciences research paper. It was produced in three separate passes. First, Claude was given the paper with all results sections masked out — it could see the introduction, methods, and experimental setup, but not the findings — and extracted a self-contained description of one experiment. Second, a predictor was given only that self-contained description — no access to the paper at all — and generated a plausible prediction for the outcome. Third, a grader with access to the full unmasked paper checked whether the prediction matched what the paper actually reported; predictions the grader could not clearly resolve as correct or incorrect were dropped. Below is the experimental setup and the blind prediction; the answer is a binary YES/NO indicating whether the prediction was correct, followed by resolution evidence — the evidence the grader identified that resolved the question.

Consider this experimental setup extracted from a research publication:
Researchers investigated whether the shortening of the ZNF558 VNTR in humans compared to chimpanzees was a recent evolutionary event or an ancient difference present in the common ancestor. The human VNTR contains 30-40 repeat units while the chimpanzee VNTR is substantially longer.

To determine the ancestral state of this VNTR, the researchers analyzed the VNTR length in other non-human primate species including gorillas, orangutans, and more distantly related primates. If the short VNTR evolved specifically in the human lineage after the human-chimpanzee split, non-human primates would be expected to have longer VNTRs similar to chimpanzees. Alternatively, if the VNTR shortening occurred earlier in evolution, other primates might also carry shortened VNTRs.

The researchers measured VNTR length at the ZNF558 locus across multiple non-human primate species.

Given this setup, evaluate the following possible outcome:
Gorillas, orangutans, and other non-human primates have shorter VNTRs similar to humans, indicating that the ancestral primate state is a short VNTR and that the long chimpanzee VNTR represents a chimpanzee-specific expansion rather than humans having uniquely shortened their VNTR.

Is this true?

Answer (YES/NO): NO